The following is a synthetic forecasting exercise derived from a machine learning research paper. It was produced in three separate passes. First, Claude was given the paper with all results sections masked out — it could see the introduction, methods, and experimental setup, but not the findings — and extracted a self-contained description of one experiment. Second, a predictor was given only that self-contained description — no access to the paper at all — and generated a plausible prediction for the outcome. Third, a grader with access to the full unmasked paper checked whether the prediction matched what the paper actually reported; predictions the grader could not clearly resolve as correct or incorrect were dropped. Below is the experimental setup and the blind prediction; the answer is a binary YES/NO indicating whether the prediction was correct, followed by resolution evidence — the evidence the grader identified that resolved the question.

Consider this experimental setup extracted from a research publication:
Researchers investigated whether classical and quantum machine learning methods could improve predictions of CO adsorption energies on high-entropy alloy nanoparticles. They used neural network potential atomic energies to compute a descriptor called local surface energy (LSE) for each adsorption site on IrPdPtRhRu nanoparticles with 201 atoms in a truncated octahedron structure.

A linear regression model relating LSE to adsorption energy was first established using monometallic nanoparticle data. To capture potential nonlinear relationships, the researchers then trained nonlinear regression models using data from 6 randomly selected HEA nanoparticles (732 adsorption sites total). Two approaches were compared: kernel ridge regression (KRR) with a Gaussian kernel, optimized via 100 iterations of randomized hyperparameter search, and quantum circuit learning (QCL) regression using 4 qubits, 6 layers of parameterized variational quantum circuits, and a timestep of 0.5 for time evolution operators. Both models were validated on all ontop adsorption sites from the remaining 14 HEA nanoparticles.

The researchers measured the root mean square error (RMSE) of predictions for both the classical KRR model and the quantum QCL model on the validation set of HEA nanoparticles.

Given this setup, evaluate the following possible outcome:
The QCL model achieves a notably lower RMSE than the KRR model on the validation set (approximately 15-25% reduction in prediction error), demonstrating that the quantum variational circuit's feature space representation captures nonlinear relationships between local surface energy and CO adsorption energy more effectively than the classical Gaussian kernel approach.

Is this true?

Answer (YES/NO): NO